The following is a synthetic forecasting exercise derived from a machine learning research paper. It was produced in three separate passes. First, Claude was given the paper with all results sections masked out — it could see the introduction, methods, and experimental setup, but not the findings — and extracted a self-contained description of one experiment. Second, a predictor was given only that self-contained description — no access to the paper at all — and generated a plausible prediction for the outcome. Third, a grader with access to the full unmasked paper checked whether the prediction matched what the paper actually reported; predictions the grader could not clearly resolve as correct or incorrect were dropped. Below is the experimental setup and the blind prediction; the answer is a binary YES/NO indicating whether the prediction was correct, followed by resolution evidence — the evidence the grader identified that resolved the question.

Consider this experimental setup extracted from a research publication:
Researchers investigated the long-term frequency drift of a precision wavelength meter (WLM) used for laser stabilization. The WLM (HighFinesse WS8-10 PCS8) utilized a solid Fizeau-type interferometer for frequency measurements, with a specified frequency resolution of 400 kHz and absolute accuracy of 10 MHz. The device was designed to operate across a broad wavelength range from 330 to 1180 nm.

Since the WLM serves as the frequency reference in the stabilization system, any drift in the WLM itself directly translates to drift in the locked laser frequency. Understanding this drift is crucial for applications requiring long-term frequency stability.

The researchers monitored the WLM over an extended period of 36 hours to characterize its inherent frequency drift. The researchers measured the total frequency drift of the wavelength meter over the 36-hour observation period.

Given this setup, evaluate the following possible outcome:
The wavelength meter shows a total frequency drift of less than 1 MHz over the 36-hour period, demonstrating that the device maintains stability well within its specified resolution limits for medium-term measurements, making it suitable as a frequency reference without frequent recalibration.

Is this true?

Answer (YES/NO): NO